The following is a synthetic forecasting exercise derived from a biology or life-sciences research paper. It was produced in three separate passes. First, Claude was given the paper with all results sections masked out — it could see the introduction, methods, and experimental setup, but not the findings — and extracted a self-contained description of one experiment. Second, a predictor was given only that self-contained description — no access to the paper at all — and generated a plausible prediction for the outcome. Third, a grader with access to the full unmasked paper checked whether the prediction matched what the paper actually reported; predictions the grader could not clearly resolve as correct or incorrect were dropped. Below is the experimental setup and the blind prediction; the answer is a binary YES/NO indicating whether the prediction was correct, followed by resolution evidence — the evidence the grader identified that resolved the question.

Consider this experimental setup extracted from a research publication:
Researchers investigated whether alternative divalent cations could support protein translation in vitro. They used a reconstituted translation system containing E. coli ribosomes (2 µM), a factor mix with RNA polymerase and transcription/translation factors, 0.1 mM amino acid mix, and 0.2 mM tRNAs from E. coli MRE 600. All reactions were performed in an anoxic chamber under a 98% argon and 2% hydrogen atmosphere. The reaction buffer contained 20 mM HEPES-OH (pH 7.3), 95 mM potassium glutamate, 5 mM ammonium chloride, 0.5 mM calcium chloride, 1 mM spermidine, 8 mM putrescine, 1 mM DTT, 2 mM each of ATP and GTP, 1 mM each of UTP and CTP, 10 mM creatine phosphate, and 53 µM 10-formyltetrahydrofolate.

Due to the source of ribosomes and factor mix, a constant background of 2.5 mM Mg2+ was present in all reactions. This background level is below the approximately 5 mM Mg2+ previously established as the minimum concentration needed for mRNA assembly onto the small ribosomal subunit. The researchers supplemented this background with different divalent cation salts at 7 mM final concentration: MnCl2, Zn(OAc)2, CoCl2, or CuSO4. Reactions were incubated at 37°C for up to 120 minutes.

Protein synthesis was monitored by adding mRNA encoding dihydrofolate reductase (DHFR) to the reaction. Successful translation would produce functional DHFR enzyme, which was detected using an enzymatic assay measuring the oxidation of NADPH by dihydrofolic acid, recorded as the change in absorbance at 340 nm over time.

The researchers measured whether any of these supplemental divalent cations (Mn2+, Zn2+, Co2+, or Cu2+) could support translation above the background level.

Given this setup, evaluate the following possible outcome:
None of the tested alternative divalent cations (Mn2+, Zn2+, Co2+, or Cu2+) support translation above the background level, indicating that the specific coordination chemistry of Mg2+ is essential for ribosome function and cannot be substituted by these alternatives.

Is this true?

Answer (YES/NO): NO